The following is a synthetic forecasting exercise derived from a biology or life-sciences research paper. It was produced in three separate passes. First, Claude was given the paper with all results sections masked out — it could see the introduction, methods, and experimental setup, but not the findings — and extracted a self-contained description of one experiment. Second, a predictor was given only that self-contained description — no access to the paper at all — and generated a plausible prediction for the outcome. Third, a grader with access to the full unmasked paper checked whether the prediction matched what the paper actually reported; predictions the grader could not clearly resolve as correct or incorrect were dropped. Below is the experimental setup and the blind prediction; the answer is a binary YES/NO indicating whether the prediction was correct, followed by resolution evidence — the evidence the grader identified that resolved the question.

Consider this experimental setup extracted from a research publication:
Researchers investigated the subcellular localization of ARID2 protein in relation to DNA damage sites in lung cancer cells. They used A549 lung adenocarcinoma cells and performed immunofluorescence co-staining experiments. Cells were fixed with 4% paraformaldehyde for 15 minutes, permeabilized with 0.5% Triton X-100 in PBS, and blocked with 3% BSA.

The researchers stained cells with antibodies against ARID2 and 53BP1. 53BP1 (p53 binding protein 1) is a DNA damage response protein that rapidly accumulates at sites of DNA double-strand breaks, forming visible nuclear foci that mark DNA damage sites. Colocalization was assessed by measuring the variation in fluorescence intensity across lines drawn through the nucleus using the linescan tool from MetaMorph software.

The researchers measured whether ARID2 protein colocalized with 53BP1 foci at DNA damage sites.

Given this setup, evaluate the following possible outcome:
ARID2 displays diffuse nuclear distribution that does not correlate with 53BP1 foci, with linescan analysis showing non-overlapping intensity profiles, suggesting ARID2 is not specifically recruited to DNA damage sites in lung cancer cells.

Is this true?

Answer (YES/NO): NO